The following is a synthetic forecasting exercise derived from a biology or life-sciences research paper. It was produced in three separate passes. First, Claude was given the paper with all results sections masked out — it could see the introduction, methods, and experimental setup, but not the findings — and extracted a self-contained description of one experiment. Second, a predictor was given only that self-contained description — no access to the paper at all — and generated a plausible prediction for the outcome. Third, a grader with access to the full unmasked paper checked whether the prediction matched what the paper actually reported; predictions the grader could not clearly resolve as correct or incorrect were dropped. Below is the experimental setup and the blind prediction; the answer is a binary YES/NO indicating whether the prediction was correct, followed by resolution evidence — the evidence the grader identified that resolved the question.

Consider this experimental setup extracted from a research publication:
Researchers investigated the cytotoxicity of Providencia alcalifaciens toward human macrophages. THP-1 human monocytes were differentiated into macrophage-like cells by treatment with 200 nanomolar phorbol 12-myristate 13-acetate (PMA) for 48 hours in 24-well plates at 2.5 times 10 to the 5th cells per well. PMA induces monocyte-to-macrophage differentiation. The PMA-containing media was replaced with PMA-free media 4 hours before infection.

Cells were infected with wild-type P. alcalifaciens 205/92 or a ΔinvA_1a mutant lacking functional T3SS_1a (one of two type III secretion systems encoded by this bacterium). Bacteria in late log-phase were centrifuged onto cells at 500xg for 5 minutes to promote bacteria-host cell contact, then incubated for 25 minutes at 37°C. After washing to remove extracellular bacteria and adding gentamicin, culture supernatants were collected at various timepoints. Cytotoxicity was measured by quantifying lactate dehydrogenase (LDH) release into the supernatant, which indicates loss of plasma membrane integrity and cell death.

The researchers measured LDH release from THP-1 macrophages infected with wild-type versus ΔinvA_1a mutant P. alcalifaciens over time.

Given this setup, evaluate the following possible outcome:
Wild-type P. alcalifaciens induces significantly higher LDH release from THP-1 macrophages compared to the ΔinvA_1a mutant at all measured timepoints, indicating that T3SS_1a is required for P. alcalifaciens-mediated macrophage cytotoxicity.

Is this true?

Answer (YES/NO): YES